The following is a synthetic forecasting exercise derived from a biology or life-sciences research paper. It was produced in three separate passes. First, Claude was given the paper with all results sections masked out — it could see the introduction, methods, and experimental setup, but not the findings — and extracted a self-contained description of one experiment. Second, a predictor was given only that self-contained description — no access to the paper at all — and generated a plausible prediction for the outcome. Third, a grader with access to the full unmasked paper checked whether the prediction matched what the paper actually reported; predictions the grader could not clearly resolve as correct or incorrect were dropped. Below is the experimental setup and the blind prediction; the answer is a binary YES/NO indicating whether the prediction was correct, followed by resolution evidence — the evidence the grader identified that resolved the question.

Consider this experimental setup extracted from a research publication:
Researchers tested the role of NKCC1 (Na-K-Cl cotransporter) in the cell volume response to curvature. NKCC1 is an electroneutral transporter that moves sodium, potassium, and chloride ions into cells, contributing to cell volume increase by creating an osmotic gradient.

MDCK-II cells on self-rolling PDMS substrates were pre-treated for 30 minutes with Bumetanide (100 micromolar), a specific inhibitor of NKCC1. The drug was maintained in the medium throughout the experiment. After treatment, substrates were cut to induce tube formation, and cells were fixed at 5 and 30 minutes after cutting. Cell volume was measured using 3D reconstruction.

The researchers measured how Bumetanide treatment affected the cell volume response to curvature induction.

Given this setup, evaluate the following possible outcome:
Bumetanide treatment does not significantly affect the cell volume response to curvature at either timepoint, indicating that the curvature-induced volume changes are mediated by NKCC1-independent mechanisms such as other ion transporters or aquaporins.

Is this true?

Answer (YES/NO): NO